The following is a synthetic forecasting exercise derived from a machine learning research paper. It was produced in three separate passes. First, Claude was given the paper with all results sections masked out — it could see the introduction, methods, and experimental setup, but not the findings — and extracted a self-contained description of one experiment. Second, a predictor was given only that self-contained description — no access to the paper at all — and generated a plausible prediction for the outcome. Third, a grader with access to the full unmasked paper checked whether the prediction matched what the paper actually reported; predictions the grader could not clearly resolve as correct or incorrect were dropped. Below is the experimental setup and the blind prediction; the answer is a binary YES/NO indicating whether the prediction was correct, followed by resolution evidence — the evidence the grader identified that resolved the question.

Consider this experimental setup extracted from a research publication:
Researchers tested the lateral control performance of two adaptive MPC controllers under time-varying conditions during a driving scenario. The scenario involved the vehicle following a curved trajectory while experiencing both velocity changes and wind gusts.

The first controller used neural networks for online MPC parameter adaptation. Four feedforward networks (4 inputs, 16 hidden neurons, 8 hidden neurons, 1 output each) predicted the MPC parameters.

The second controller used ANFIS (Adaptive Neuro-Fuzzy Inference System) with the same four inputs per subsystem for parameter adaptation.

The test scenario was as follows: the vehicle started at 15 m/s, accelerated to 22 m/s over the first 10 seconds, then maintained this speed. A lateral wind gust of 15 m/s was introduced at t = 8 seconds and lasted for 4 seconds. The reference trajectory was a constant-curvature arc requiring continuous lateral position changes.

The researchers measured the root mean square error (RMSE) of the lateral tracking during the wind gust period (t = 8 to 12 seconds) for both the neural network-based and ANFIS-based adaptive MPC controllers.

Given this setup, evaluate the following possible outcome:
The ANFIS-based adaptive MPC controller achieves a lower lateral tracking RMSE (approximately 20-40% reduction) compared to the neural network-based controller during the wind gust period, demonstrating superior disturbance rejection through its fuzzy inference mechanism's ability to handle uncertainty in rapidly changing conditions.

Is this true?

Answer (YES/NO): NO